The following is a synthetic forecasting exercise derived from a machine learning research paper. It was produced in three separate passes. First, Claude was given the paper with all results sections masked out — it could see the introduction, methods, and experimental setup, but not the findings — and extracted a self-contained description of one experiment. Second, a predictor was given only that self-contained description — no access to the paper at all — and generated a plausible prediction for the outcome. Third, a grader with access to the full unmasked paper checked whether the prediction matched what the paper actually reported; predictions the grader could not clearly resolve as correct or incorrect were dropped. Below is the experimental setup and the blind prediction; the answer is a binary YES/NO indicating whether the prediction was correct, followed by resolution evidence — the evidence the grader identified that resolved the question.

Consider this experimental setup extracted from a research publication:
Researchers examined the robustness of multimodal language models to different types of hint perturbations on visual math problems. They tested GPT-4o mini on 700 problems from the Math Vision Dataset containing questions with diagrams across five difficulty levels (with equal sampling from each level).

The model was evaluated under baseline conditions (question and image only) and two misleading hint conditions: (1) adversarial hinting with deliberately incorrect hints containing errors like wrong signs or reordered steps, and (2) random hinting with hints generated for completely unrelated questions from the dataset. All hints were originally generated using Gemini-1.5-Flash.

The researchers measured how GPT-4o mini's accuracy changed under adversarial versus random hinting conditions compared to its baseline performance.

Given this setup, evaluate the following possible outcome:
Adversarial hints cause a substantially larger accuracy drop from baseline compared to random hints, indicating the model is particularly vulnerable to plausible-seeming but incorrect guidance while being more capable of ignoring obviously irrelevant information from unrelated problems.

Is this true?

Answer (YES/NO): NO